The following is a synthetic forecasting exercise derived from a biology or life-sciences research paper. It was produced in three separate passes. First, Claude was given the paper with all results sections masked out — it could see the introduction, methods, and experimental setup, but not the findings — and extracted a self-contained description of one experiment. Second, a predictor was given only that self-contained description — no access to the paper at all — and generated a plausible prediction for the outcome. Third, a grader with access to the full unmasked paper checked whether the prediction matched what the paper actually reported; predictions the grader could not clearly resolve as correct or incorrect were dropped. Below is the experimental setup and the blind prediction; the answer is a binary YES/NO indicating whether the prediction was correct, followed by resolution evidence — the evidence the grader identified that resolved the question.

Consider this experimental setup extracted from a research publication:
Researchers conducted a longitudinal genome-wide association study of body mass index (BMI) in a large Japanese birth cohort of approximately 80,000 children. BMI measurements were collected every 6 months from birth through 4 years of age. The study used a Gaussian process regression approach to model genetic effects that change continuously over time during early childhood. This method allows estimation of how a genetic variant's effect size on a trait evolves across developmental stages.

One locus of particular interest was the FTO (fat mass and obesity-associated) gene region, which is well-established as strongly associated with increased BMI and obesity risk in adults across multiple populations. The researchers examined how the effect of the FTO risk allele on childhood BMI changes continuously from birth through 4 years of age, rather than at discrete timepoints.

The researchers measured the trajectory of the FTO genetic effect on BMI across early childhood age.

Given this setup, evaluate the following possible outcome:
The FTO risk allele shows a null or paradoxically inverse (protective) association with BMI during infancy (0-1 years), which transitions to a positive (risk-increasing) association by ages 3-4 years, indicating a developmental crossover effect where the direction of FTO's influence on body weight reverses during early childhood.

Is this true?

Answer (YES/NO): YES